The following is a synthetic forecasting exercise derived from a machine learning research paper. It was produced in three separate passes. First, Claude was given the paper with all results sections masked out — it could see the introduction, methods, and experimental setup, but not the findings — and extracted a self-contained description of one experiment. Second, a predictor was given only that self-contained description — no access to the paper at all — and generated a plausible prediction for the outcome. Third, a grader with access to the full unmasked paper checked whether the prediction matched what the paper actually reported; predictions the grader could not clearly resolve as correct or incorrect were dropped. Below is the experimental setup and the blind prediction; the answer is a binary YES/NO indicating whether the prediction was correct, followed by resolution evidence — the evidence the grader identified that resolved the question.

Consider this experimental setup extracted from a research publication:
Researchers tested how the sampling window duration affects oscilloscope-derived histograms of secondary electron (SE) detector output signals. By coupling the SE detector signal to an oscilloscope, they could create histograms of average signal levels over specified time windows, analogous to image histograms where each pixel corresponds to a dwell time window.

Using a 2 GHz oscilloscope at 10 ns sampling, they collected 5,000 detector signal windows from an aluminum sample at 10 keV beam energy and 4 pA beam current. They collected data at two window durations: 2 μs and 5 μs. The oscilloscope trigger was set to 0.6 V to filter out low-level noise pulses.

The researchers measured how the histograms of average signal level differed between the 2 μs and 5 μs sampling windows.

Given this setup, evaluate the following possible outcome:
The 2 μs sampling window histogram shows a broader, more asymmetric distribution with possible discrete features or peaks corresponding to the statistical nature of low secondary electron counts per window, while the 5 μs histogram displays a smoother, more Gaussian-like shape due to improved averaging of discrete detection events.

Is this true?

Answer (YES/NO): NO